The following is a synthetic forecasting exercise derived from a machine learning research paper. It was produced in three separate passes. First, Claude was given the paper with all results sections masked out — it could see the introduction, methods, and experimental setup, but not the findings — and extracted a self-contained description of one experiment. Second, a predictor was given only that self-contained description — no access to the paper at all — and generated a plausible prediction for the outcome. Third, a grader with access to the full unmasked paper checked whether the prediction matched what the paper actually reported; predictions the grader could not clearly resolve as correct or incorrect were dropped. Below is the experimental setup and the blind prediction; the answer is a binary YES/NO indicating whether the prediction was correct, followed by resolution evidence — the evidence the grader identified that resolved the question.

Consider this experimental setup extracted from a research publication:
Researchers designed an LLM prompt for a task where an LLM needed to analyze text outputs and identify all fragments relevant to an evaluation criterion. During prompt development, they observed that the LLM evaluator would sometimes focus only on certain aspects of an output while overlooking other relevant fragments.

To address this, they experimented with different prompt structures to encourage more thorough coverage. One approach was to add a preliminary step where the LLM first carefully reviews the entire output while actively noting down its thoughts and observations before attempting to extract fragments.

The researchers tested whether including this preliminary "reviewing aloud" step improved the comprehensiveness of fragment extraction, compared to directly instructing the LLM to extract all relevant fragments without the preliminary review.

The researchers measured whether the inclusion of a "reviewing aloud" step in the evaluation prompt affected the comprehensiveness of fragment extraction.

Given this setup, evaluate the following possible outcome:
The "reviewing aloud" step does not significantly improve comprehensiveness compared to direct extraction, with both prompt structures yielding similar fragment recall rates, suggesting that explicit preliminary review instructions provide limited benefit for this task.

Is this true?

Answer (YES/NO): NO